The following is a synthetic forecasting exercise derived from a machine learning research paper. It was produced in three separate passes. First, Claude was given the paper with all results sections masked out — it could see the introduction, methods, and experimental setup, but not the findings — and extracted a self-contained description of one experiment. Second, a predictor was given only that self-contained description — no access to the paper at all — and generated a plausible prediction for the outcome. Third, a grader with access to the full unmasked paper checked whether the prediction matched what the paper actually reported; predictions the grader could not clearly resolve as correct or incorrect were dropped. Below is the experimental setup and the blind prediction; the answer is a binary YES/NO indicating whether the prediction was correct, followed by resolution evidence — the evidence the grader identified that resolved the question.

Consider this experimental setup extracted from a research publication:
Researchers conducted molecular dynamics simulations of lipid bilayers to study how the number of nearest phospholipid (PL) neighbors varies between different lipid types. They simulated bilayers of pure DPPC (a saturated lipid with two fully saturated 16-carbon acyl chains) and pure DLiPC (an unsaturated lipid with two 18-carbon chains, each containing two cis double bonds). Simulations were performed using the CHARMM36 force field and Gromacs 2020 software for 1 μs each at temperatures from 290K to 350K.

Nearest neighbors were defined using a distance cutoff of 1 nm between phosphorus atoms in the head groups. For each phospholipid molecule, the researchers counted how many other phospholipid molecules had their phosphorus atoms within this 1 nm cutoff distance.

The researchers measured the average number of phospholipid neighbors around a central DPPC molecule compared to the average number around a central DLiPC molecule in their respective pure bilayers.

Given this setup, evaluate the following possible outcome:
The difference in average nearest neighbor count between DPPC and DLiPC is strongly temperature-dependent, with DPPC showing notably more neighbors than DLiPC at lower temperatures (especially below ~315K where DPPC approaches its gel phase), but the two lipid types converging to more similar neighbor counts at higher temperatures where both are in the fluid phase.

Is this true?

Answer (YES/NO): NO